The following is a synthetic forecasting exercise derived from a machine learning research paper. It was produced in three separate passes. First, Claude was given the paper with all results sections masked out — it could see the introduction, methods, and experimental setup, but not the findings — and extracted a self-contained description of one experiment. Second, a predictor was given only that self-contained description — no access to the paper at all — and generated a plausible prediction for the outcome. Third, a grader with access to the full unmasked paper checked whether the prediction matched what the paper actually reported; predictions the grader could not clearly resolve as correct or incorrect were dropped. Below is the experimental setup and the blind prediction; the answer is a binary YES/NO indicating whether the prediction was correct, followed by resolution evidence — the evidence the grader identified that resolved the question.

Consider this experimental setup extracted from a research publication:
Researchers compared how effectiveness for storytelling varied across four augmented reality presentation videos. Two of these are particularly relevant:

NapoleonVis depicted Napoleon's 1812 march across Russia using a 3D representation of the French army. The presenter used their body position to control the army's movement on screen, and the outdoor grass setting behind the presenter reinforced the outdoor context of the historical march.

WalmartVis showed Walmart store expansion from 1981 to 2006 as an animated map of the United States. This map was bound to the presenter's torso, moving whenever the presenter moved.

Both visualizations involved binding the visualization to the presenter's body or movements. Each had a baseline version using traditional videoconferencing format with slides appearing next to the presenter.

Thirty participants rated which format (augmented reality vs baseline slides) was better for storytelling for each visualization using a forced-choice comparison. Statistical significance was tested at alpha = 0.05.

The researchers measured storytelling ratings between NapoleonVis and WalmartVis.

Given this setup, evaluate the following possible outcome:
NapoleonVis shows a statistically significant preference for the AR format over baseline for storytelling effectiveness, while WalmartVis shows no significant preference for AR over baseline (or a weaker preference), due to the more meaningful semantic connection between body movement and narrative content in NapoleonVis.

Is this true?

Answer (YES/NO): NO